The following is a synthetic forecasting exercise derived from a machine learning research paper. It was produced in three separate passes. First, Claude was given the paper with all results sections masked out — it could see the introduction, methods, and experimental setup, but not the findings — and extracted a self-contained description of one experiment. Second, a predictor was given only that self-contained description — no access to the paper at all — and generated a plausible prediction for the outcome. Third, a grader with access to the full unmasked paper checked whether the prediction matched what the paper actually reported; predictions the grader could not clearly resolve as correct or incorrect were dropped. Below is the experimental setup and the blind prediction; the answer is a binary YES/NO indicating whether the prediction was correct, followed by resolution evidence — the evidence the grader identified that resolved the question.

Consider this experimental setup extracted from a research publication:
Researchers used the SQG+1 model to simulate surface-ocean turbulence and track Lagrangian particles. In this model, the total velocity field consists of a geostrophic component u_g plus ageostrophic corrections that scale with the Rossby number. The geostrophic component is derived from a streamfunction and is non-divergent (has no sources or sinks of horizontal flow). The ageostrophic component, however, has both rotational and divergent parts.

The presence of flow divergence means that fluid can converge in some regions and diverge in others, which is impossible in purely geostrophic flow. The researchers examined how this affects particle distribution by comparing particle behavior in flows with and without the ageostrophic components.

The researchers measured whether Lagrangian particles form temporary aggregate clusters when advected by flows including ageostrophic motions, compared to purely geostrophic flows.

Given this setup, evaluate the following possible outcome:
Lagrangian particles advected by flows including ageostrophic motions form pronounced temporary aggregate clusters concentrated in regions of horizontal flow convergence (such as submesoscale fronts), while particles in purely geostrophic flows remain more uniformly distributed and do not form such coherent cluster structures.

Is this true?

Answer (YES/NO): YES